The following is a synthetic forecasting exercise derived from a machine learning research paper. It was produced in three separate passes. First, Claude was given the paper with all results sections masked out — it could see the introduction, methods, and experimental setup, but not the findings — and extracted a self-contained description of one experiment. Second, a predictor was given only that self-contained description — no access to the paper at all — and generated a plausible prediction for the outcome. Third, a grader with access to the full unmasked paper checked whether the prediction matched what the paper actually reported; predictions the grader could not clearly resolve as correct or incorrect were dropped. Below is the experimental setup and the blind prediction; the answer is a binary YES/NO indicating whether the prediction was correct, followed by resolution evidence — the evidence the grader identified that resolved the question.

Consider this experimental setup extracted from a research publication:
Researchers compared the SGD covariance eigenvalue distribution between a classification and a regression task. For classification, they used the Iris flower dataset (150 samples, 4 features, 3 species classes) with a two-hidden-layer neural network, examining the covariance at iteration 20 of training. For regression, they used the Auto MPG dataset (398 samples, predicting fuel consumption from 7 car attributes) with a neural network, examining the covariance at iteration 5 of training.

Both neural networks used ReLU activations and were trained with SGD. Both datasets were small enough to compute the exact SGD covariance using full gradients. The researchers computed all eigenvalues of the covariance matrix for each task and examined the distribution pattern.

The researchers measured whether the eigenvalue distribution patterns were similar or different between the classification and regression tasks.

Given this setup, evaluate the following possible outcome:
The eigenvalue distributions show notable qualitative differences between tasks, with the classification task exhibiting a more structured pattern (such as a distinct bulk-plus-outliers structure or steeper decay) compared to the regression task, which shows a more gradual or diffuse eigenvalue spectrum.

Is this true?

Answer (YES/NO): NO